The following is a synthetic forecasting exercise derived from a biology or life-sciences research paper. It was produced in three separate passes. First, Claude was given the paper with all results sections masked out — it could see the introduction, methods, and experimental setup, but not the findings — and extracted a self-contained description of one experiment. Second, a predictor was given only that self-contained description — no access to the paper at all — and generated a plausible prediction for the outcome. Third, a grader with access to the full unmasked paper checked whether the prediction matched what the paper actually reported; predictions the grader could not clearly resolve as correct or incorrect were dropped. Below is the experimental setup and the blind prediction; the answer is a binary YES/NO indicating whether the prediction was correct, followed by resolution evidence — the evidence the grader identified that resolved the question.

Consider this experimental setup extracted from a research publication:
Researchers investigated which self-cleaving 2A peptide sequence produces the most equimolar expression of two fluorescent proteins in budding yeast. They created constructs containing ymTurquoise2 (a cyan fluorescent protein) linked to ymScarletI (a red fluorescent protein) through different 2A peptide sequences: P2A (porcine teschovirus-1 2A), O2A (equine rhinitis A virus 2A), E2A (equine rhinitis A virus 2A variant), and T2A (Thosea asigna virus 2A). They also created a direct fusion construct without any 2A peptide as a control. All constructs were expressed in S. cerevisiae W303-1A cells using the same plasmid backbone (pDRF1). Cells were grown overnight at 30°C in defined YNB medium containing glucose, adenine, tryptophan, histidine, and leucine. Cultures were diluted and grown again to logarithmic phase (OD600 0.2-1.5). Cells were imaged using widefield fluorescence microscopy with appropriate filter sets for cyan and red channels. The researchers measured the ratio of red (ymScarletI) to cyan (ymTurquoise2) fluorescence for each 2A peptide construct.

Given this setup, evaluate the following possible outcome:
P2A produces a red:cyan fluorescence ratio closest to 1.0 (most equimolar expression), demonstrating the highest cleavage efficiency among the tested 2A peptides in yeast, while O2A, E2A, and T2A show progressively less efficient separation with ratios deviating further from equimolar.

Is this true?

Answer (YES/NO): NO